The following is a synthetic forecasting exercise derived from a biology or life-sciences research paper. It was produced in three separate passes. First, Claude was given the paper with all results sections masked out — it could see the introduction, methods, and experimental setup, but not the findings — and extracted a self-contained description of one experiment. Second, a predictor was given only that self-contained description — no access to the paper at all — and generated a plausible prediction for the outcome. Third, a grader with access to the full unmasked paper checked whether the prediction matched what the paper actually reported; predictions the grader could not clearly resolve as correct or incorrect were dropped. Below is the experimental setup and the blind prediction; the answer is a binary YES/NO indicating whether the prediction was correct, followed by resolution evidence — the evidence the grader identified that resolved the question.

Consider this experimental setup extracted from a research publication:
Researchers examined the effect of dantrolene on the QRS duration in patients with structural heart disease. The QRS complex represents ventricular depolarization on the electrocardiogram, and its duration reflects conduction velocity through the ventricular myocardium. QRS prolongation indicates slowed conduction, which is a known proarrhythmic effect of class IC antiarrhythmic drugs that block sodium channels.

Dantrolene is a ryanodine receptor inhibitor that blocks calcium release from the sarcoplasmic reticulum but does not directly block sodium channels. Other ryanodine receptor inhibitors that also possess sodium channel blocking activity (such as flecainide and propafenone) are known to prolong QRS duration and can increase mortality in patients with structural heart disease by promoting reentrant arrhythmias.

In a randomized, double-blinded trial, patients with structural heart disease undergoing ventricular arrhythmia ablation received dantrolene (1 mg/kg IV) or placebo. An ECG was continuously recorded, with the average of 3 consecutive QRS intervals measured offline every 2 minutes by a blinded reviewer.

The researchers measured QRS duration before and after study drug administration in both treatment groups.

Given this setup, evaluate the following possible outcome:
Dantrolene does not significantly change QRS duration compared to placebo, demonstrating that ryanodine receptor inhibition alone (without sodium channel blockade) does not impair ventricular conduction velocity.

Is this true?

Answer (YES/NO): YES